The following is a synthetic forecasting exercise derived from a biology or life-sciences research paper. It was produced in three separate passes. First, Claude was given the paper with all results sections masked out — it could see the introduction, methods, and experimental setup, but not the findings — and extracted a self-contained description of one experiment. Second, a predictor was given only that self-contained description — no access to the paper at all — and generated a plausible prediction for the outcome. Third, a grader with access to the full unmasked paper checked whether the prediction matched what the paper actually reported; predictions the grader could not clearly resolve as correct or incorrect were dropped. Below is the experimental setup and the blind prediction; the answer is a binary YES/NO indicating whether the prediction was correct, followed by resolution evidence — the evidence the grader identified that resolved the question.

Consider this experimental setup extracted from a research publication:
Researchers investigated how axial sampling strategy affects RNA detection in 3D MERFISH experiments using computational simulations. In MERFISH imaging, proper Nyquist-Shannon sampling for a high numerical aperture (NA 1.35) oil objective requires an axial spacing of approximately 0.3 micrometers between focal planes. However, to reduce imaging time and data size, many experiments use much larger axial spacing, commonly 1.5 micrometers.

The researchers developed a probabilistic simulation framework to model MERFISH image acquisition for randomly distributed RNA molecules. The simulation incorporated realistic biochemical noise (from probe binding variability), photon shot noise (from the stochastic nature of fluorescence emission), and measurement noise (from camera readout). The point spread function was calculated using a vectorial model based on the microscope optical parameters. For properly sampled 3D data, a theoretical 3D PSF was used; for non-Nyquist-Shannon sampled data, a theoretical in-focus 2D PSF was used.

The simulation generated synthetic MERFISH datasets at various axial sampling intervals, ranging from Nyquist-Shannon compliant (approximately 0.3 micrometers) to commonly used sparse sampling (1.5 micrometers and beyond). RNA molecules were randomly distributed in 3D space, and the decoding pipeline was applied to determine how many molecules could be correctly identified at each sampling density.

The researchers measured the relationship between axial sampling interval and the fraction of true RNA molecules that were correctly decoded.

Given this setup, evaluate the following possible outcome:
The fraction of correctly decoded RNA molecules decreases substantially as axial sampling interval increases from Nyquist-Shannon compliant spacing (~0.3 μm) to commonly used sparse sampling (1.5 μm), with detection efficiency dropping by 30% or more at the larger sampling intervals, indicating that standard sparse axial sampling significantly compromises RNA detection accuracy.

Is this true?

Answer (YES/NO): YES